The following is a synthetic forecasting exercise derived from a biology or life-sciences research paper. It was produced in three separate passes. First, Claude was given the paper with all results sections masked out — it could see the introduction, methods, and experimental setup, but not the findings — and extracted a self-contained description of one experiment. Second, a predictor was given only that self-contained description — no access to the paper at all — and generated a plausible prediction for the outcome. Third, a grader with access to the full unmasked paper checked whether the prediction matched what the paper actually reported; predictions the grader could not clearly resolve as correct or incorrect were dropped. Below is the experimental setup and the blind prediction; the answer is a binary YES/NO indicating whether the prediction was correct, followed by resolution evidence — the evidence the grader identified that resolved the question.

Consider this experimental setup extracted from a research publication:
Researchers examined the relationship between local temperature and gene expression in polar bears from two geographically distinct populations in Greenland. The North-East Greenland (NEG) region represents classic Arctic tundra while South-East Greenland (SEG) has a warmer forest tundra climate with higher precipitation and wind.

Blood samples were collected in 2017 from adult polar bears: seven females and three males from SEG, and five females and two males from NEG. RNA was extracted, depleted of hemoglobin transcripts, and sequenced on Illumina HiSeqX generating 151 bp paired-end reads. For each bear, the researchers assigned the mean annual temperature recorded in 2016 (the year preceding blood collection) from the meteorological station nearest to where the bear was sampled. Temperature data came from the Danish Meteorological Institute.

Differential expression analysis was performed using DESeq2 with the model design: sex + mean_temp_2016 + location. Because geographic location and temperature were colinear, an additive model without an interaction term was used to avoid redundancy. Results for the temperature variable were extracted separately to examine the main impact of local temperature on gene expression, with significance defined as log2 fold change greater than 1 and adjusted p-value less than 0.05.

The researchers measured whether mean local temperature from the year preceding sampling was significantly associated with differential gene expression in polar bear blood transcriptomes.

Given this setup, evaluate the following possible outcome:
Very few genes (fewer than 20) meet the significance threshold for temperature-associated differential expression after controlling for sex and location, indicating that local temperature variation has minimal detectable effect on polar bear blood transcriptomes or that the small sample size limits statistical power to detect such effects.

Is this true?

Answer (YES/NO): NO